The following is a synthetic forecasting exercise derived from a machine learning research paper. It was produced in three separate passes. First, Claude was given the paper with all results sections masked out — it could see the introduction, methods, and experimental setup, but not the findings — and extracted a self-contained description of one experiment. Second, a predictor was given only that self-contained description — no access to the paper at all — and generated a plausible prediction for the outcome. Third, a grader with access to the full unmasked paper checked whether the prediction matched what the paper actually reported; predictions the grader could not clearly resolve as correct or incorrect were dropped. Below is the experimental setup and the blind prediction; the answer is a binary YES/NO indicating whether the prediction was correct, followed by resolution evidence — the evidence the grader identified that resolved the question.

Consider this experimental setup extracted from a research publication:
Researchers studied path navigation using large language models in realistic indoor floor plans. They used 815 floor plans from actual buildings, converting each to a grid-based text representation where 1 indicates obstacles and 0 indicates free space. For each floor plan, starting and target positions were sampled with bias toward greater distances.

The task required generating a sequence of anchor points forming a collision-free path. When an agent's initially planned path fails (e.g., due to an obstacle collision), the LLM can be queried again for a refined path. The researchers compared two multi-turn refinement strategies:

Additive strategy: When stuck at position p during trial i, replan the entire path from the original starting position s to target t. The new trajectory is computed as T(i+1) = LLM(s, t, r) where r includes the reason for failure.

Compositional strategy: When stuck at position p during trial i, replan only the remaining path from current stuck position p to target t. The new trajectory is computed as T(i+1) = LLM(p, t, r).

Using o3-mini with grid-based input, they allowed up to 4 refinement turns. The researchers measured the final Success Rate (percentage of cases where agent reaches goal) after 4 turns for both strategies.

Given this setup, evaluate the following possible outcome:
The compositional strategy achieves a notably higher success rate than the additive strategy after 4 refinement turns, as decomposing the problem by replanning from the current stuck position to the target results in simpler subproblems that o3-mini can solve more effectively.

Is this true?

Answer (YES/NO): NO